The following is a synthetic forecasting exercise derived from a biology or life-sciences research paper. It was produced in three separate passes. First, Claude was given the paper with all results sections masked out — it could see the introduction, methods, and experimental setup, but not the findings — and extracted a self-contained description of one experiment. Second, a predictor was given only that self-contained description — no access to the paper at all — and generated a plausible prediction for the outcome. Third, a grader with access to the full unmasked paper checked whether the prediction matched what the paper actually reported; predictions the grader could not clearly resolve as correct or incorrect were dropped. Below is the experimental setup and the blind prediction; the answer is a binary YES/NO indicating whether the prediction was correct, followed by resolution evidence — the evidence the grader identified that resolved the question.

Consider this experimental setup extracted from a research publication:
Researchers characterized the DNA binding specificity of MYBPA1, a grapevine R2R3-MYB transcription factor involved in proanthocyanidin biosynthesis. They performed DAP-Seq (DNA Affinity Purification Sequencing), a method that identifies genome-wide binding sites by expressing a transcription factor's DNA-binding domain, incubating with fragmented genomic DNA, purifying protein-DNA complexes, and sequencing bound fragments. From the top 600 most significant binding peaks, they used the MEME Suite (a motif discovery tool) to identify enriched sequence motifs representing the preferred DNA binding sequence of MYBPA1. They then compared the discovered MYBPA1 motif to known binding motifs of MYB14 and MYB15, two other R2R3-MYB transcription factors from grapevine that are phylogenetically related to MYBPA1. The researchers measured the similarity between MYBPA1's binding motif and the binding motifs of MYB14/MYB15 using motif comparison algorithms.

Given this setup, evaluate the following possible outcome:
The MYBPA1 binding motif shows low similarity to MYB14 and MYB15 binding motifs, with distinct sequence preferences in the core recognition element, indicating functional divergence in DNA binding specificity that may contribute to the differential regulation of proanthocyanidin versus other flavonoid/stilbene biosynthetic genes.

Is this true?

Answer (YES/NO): NO